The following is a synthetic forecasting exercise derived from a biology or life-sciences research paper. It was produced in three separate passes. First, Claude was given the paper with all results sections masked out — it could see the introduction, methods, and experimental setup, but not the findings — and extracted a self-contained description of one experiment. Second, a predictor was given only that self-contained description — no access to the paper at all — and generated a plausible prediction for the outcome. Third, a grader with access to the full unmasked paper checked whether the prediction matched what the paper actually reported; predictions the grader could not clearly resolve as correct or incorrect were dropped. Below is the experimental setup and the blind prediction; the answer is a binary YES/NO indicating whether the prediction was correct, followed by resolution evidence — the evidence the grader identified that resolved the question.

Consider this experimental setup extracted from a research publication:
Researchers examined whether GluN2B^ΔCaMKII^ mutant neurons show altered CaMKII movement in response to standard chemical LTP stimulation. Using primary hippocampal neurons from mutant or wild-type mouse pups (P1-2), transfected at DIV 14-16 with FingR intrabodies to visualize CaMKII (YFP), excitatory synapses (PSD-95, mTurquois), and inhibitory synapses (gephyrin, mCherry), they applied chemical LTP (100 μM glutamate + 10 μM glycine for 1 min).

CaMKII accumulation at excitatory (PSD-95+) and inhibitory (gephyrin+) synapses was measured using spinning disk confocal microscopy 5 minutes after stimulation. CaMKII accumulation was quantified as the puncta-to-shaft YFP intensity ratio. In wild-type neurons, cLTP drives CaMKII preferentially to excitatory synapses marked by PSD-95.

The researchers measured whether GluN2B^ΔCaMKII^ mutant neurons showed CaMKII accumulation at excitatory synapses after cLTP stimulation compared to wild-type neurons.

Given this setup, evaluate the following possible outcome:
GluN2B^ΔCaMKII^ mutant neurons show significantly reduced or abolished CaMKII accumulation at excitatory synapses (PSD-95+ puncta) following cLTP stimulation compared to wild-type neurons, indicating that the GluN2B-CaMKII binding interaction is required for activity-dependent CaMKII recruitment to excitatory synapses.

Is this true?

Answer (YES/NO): YES